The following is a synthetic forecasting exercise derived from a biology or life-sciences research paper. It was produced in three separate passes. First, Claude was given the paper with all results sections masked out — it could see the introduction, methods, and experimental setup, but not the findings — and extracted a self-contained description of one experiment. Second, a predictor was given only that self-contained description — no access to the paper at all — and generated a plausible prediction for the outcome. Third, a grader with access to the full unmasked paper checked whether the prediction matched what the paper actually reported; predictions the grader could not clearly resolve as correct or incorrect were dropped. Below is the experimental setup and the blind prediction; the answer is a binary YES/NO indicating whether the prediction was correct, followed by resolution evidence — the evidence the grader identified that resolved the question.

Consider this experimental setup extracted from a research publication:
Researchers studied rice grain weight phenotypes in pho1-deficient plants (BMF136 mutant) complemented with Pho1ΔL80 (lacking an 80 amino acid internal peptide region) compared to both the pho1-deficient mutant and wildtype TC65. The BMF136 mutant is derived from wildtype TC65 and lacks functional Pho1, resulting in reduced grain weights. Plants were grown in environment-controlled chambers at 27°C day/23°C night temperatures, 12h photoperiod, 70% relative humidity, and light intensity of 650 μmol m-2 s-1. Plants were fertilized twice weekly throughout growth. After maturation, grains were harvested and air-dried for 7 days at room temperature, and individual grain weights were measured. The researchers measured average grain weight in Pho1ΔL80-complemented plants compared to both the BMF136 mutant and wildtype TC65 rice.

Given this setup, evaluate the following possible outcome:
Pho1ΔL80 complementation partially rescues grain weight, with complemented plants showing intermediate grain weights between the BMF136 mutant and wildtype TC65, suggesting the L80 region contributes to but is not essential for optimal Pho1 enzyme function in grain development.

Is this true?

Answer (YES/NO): NO